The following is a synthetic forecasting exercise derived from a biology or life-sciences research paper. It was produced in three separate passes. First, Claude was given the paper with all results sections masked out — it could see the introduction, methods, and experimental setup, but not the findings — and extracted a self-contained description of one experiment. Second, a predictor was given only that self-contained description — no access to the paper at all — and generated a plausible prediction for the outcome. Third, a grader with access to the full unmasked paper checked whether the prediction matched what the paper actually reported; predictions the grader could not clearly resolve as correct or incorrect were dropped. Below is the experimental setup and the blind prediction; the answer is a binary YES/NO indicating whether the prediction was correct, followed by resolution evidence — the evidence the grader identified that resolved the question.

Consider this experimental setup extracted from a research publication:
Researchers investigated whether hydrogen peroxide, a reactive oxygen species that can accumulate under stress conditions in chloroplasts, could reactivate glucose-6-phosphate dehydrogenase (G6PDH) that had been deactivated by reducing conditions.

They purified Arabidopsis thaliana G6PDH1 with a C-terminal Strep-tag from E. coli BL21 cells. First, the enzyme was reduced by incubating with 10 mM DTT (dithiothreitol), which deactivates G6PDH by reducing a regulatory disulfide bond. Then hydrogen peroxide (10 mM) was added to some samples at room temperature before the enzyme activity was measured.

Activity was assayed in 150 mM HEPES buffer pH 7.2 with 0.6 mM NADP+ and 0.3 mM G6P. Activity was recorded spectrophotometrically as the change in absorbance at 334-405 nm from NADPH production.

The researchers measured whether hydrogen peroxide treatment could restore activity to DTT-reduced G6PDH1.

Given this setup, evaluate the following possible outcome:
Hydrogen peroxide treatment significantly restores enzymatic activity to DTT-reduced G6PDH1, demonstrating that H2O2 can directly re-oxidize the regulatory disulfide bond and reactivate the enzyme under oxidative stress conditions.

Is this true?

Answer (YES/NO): YES